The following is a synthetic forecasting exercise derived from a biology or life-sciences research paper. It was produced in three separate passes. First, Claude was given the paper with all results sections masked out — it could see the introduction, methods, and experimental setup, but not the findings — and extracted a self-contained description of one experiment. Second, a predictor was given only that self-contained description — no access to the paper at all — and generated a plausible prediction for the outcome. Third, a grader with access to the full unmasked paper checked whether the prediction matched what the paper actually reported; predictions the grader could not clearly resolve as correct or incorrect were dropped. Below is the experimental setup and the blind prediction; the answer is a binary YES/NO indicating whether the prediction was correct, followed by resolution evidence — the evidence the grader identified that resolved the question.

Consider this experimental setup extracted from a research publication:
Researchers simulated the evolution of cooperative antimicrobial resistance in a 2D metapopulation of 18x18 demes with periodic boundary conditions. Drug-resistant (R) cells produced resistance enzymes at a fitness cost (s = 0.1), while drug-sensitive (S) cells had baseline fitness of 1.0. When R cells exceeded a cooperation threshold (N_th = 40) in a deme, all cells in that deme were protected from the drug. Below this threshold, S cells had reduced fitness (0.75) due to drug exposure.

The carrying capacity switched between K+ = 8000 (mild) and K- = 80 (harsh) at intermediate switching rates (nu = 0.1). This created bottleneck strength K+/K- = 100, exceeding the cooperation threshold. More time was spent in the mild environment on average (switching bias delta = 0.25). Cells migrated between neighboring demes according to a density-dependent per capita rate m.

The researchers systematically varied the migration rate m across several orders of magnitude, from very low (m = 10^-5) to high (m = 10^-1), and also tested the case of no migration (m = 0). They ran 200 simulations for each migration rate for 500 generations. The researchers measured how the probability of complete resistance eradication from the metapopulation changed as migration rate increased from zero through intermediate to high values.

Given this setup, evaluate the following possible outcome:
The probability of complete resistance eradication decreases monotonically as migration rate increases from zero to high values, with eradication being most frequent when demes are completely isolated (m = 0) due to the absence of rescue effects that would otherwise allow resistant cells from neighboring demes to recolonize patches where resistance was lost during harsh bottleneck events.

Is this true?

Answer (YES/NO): NO